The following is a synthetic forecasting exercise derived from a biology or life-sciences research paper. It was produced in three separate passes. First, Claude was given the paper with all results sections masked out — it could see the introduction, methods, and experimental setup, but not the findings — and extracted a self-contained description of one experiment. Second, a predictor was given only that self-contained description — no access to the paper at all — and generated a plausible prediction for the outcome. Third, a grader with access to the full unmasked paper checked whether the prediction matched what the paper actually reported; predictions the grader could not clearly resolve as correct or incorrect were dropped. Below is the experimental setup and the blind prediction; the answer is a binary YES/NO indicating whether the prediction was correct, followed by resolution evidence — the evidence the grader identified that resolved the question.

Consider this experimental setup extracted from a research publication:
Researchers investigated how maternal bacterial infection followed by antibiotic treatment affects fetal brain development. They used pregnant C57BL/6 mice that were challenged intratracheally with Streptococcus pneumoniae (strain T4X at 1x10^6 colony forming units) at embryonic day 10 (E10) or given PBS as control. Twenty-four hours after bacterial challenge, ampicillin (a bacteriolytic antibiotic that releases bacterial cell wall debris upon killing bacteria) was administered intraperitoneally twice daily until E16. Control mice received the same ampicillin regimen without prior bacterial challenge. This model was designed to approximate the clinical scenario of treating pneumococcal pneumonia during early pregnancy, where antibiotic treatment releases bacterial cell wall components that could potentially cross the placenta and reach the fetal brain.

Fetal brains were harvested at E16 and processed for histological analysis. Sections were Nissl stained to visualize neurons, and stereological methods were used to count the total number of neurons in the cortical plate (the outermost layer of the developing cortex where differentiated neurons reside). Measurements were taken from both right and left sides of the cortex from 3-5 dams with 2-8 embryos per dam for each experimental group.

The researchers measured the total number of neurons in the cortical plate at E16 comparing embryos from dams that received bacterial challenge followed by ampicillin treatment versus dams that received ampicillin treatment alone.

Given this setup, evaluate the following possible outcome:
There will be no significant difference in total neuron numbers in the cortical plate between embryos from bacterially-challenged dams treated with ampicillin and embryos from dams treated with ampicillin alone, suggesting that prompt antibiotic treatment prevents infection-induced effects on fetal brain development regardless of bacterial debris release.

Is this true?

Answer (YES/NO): NO